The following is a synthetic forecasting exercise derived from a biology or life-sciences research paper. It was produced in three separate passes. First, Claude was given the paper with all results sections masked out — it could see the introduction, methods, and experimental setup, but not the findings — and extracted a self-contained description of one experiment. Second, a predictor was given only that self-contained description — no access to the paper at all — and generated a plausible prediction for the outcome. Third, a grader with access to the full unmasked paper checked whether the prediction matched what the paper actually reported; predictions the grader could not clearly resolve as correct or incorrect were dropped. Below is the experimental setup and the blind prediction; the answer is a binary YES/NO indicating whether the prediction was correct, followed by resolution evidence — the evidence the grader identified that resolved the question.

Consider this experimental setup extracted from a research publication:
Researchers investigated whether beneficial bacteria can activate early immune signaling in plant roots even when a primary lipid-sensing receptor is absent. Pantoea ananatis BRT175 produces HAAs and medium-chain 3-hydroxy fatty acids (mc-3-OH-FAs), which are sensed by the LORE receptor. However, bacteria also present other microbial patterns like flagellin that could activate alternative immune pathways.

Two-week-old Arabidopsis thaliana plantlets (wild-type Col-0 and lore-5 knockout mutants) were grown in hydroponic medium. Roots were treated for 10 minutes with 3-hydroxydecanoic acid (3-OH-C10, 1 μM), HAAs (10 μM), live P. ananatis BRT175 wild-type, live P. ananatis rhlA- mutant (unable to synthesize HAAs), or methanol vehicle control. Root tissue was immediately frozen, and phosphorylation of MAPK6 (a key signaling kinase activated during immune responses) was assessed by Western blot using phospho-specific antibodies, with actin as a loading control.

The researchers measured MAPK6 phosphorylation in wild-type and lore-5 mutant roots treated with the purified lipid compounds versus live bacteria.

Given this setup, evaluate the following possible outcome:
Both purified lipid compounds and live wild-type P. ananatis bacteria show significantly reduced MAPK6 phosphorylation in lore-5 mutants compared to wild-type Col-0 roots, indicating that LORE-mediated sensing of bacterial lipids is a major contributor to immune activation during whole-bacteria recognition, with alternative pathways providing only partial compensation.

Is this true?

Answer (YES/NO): NO